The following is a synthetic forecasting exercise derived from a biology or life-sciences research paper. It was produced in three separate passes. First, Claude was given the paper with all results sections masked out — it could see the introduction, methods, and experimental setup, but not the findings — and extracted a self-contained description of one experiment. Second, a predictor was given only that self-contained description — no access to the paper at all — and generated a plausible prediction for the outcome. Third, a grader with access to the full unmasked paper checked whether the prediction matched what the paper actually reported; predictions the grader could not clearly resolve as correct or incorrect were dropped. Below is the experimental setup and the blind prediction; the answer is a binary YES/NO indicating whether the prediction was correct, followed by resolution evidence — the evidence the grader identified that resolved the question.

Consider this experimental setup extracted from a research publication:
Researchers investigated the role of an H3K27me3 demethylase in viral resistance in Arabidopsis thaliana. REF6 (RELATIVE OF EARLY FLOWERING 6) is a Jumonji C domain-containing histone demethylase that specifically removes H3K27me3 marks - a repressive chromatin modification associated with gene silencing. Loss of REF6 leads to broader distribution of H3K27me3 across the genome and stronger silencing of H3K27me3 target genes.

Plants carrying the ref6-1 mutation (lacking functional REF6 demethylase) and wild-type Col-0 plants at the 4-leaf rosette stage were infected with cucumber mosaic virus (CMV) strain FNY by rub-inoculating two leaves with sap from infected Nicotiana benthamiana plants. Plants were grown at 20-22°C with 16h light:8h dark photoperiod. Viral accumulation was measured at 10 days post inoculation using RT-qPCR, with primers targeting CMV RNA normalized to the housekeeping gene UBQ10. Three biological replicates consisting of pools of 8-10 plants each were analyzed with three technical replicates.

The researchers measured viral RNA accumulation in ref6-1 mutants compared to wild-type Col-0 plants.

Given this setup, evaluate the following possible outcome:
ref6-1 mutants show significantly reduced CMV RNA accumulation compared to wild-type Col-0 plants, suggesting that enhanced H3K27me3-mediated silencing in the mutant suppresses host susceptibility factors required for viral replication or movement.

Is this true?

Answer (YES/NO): NO